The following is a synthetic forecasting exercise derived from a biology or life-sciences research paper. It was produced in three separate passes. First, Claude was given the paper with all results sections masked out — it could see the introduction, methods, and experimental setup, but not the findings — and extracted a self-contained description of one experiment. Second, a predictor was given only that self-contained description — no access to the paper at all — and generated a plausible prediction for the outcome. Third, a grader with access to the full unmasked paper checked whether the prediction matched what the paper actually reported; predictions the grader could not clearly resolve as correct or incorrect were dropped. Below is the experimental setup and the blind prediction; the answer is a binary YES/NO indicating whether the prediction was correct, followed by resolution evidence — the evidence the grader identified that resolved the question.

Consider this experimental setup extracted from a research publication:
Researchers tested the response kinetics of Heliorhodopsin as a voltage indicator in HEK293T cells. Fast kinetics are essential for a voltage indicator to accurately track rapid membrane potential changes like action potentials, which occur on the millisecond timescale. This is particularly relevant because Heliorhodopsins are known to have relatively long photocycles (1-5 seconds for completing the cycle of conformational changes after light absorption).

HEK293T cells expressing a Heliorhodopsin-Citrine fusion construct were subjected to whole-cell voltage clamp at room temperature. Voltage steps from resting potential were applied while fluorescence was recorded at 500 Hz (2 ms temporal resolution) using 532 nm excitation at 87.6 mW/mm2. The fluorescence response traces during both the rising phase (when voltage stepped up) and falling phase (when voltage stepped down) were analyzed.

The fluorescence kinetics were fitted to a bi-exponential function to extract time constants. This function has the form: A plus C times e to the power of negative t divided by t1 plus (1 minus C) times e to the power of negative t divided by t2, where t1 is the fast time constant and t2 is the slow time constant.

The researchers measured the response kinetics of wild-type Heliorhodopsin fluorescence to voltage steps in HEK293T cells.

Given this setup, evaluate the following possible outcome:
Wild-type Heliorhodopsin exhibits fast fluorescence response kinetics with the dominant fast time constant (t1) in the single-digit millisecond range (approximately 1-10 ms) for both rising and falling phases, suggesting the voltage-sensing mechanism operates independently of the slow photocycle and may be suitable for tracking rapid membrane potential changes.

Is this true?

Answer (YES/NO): YES